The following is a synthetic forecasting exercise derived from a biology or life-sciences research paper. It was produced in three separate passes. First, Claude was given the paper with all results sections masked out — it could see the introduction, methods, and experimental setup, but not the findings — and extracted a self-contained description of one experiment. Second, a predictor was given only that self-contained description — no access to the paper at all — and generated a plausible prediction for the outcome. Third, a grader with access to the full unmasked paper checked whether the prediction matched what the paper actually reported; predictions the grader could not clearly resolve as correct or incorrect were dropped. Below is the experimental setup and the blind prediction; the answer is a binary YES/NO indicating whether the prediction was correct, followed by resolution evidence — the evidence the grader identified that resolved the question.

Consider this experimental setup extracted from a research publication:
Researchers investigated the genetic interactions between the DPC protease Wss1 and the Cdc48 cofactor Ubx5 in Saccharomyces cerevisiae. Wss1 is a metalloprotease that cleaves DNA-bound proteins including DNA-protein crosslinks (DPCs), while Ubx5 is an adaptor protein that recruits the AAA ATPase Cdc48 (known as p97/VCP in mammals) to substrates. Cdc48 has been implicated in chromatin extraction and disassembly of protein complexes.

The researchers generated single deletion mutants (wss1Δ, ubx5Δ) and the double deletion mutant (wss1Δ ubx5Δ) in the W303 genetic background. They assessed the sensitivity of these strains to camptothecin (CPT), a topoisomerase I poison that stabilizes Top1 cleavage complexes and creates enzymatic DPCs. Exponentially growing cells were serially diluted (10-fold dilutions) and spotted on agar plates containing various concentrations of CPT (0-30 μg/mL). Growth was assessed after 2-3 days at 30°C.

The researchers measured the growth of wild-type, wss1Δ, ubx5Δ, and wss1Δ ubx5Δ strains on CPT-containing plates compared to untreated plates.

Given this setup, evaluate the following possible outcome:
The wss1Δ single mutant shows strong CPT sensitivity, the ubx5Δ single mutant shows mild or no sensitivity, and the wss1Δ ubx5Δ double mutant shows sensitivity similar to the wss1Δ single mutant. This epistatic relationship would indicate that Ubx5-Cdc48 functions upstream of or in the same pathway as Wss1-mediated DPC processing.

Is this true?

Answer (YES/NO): NO